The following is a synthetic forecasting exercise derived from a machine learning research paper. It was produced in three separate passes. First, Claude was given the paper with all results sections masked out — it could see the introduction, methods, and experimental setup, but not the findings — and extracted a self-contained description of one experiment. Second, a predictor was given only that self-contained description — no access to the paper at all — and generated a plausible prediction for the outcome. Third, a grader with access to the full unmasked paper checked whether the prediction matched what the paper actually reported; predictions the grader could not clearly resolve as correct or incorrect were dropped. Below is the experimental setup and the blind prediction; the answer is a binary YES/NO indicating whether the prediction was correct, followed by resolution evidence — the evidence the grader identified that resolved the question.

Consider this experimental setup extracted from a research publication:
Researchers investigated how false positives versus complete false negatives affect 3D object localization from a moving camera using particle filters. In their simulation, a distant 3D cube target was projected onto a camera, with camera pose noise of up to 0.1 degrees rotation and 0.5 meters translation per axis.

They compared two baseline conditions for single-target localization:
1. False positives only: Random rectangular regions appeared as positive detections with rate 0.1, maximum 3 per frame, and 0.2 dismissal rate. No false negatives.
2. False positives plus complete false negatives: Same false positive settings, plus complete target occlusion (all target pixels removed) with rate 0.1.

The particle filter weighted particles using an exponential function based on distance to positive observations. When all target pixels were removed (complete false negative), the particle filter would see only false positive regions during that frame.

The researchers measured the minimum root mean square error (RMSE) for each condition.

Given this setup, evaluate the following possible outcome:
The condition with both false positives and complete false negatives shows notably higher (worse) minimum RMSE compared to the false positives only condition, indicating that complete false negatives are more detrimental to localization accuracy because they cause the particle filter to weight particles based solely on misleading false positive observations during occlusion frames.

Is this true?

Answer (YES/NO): NO